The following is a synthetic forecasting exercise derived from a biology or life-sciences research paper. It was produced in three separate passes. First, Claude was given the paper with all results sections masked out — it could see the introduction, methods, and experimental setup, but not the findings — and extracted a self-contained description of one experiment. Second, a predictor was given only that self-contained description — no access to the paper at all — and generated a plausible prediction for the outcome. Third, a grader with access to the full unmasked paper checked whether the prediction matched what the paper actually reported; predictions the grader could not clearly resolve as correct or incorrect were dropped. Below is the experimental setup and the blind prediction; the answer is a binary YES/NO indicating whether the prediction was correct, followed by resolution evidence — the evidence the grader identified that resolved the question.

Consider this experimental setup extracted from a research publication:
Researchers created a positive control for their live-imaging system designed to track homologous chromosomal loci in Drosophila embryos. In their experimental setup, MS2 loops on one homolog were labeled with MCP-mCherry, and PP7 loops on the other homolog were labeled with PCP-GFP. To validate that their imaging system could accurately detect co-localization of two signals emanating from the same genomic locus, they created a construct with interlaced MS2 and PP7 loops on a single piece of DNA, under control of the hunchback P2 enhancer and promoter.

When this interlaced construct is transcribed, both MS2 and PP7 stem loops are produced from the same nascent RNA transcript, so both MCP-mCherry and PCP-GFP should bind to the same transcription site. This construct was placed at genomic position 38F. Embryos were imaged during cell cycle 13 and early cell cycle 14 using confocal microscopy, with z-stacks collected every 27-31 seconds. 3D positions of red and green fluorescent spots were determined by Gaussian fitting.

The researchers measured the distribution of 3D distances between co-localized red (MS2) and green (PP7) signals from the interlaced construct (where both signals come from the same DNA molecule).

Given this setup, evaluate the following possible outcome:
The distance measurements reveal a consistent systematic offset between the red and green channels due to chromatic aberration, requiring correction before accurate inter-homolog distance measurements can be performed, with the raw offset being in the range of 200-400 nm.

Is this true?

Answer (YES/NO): NO